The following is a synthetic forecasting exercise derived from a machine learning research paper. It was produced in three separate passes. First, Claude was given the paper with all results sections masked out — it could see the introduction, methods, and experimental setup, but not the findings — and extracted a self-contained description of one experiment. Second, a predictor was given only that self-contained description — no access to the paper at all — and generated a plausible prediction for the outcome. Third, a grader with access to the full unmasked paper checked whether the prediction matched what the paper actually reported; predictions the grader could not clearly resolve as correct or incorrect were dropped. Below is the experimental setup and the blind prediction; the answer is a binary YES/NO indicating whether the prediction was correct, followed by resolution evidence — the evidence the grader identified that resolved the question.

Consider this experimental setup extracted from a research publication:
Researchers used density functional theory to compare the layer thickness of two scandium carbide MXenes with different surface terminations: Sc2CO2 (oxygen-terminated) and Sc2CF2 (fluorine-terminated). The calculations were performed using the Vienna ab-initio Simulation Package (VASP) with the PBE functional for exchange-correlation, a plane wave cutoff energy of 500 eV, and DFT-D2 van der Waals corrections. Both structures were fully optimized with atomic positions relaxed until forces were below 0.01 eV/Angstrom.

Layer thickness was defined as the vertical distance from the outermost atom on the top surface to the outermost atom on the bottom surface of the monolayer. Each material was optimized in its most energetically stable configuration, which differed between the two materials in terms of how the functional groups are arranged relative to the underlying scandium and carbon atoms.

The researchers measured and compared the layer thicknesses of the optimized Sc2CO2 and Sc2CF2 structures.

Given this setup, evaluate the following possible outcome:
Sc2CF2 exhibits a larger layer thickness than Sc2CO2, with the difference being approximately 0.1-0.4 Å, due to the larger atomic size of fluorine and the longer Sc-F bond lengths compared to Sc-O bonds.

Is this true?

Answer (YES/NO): NO